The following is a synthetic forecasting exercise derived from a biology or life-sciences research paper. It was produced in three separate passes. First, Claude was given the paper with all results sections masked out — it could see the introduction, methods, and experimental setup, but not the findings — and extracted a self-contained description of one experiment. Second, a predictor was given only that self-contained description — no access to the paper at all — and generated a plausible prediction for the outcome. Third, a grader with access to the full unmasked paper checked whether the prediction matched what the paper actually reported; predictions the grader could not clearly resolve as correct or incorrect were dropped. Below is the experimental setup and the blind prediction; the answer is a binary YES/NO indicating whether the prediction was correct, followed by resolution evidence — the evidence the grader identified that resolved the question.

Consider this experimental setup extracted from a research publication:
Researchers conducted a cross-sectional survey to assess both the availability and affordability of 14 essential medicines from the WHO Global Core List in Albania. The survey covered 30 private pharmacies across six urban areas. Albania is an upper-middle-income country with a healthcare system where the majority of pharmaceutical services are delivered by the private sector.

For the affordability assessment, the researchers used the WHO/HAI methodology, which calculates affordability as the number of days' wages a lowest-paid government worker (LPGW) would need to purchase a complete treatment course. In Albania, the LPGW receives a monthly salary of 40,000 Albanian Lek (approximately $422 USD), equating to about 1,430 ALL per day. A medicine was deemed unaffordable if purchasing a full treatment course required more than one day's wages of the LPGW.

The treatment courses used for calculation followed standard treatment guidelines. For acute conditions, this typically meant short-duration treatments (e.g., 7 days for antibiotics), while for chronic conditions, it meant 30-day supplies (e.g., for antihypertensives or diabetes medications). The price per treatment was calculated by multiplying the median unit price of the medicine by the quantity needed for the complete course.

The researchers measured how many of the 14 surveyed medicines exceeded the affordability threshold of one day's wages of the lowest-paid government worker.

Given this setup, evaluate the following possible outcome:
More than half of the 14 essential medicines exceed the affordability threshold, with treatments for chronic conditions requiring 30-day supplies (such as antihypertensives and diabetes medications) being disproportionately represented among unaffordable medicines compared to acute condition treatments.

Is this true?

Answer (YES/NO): NO